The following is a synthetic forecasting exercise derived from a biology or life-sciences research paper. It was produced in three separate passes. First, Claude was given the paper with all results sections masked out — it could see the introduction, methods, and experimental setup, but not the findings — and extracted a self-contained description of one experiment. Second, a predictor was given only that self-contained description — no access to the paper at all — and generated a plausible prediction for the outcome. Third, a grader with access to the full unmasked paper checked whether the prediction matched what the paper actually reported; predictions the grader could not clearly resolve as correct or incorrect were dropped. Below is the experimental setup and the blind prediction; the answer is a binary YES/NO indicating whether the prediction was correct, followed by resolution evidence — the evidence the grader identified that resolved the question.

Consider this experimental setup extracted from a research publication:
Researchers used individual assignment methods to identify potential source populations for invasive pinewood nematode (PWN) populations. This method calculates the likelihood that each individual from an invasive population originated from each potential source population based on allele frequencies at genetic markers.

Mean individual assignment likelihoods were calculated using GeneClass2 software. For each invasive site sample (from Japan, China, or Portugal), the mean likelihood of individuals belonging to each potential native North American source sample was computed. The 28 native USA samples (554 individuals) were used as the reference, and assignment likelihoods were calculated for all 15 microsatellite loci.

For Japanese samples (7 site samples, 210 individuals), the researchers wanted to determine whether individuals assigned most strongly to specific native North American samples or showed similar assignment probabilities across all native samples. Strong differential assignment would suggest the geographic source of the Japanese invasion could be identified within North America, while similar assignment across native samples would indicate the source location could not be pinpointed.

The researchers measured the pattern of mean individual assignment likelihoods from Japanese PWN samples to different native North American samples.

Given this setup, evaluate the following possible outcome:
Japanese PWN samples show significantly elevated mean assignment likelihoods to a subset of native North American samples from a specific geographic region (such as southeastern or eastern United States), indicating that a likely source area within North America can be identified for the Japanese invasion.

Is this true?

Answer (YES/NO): NO